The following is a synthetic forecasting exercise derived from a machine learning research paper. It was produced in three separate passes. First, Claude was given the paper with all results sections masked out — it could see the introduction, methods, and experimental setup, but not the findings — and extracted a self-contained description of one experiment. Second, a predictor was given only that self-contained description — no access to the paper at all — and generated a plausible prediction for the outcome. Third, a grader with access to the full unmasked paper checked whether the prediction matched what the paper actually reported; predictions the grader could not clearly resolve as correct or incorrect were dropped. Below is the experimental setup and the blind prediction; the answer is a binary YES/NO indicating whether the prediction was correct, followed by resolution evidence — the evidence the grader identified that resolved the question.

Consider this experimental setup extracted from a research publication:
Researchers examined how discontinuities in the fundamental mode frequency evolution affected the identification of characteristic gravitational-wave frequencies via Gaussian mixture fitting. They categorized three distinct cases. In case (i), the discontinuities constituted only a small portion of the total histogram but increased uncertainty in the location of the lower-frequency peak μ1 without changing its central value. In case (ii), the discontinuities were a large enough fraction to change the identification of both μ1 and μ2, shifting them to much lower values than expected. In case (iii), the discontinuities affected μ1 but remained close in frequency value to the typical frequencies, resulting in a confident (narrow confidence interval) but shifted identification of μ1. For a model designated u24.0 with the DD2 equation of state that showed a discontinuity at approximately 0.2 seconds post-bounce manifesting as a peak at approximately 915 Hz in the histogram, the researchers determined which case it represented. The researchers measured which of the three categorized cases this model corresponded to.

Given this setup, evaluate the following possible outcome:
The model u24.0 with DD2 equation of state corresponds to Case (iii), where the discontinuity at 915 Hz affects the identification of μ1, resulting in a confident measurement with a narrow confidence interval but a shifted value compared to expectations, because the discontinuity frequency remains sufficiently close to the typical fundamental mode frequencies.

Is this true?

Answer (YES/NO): YES